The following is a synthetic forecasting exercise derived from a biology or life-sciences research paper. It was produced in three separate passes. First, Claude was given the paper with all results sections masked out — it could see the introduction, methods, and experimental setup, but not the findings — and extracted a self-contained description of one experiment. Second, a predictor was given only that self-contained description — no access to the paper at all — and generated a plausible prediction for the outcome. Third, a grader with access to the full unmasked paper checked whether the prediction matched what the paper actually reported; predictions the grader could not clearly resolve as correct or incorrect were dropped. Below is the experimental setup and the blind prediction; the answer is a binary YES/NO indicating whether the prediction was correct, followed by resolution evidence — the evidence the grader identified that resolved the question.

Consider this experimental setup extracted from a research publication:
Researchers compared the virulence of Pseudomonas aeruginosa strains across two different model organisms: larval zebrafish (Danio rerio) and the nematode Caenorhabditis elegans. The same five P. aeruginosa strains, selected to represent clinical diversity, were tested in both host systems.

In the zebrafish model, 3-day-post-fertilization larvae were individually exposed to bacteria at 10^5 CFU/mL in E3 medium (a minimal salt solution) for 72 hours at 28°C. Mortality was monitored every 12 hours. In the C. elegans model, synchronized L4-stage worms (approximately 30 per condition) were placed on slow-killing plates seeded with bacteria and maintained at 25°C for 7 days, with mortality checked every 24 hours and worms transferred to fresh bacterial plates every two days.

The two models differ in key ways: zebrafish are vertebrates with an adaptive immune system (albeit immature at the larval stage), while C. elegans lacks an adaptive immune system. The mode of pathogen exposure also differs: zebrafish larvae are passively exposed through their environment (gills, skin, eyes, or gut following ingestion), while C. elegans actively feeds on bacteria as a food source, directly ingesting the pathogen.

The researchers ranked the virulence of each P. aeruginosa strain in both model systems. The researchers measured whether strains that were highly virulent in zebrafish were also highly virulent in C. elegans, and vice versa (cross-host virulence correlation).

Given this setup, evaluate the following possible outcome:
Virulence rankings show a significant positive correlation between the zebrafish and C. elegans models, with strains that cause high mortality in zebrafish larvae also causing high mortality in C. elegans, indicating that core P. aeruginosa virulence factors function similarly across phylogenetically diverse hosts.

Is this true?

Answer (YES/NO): NO